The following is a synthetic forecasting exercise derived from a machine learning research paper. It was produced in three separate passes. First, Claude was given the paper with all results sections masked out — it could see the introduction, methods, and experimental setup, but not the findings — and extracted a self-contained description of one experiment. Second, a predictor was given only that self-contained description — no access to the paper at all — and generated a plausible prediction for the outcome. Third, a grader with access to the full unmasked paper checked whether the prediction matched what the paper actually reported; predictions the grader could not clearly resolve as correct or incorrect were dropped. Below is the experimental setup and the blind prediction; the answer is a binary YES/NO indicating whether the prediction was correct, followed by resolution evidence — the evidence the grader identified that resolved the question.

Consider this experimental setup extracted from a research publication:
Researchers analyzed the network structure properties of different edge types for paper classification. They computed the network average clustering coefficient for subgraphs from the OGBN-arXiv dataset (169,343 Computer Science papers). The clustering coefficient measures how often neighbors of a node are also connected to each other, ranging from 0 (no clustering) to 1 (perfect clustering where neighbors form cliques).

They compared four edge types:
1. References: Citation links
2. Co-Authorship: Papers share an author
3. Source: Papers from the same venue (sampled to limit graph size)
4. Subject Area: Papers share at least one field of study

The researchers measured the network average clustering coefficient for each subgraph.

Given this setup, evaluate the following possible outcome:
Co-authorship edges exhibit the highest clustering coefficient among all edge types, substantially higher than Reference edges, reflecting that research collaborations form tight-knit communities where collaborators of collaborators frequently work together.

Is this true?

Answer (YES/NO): NO